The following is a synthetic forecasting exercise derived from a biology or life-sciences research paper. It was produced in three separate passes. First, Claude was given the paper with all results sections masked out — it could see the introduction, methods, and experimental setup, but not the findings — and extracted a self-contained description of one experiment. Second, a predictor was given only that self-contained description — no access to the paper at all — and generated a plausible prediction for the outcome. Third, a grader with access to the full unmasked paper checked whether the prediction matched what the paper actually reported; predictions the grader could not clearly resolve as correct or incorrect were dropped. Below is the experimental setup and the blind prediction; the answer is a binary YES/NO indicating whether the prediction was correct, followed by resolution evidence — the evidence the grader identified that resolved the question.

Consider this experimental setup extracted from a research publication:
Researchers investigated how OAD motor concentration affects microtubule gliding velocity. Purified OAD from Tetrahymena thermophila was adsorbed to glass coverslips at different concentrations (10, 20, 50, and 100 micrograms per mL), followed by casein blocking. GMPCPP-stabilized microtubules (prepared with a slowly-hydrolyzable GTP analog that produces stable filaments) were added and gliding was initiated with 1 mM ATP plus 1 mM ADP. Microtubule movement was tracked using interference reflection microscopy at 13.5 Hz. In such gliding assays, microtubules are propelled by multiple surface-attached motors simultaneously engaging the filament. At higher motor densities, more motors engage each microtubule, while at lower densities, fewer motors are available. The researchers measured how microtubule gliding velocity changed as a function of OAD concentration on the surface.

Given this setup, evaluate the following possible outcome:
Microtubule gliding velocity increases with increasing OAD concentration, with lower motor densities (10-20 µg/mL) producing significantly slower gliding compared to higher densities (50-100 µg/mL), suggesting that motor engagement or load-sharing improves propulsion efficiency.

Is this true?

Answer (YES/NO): YES